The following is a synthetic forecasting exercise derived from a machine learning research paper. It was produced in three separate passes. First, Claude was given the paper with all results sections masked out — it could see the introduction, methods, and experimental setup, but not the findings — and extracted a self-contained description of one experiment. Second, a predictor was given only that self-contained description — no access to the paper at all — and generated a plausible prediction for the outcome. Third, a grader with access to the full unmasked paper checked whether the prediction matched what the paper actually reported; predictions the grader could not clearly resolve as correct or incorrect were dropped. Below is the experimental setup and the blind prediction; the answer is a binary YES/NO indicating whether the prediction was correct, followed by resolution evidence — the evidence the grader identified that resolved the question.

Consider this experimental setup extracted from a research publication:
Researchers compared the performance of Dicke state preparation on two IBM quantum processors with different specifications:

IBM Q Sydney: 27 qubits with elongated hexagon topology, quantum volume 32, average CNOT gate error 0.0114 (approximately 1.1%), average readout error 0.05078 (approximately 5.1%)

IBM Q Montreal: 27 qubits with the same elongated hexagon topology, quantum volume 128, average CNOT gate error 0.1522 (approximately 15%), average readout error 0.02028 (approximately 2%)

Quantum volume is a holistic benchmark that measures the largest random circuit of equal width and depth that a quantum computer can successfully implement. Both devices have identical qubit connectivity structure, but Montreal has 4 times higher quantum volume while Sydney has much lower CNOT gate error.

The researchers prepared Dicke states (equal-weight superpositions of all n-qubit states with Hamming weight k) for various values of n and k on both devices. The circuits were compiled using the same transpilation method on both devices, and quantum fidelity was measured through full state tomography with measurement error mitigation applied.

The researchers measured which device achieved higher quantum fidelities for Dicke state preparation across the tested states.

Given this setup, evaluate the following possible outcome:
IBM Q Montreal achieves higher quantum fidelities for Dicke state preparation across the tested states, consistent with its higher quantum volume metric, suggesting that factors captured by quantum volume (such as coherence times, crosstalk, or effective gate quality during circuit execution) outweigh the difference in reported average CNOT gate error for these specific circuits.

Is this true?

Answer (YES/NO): YES